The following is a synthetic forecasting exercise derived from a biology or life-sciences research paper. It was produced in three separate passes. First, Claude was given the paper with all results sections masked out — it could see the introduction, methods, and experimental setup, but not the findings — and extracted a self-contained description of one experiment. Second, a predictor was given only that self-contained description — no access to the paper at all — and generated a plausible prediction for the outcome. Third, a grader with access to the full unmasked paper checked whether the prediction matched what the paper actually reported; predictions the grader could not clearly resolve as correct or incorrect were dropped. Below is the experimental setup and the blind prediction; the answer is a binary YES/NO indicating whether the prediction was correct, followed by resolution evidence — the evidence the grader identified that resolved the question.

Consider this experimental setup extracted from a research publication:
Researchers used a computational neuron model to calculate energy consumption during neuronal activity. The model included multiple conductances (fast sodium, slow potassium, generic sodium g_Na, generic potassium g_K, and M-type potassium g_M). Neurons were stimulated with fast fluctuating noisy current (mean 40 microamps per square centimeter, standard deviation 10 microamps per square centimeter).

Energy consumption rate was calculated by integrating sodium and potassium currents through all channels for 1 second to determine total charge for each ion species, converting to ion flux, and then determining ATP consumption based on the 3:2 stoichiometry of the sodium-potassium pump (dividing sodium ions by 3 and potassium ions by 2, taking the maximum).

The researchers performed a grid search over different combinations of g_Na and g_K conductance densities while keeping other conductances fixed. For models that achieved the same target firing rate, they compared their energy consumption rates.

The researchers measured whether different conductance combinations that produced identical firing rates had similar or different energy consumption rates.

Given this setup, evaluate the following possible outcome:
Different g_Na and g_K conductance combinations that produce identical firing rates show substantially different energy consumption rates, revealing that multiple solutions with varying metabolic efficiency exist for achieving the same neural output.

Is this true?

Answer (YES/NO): YES